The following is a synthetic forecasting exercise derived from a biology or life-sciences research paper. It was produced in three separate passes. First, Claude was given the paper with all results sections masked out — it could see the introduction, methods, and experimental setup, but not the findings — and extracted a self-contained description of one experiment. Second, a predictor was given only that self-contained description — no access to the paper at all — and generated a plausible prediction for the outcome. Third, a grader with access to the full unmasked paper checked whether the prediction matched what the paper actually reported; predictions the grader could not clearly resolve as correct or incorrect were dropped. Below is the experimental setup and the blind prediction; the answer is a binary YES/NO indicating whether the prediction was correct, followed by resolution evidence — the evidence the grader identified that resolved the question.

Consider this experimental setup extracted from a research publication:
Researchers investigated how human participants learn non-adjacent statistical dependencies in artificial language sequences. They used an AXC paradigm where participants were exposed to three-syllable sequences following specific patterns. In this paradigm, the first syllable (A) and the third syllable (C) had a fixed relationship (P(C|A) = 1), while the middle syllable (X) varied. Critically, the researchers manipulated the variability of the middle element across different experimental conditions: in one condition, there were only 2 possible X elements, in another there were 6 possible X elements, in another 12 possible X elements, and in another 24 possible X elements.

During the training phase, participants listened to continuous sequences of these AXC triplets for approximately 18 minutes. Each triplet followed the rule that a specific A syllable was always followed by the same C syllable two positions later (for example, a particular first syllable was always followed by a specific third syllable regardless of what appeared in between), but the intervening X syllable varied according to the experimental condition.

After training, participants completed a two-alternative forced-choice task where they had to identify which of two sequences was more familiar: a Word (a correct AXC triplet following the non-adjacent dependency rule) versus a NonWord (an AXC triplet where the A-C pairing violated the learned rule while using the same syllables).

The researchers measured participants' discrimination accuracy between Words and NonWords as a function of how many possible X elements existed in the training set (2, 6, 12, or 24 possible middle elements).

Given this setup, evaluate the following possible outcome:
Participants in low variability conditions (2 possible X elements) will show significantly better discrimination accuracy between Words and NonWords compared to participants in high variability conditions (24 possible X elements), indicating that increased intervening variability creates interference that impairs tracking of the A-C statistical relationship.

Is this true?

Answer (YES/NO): NO